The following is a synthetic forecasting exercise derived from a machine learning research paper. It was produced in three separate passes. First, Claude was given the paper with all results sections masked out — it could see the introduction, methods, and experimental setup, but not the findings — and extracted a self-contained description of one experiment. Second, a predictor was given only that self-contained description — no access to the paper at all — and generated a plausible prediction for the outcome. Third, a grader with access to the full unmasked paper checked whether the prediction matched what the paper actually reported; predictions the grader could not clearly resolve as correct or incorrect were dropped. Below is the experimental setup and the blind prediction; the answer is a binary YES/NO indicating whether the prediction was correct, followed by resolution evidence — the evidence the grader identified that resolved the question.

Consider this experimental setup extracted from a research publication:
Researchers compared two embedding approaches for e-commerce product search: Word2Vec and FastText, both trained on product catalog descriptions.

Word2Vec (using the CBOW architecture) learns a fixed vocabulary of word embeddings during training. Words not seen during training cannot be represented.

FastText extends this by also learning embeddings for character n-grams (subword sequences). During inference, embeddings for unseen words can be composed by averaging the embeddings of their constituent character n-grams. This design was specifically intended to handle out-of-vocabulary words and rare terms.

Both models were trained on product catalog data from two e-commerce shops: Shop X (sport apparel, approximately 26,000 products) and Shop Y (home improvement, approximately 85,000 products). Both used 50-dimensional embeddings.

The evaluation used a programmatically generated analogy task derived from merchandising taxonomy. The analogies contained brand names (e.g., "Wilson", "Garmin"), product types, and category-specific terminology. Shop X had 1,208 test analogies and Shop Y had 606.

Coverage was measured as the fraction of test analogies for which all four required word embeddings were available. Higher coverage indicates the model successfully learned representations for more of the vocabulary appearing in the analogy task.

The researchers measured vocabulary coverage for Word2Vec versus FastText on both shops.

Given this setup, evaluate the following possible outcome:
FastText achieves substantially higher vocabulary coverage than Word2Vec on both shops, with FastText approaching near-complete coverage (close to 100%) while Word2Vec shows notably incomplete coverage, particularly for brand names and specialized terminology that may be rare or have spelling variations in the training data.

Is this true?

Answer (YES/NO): NO